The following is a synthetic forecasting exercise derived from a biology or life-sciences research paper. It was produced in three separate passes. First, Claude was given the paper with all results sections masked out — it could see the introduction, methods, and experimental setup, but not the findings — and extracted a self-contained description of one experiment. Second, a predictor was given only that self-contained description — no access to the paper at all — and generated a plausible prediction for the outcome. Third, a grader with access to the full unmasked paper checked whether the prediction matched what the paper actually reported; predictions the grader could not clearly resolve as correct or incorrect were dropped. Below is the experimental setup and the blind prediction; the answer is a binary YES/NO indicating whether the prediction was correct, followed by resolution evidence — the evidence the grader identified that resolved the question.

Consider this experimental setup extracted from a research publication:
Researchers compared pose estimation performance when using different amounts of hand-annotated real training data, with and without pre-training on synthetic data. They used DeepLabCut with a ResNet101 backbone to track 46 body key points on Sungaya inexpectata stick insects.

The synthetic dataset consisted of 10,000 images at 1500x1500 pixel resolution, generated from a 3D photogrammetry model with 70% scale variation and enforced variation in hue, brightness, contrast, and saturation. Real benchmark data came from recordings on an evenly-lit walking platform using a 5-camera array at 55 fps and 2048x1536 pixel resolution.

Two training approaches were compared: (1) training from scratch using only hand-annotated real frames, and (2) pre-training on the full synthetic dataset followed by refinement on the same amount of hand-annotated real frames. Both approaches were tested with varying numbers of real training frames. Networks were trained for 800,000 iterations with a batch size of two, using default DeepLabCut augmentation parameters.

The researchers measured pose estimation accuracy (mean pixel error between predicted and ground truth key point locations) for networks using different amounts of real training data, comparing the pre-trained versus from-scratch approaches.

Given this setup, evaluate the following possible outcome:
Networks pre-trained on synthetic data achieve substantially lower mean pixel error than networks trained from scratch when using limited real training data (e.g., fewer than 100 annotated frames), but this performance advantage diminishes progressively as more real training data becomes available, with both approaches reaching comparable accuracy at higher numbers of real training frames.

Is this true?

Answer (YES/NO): NO